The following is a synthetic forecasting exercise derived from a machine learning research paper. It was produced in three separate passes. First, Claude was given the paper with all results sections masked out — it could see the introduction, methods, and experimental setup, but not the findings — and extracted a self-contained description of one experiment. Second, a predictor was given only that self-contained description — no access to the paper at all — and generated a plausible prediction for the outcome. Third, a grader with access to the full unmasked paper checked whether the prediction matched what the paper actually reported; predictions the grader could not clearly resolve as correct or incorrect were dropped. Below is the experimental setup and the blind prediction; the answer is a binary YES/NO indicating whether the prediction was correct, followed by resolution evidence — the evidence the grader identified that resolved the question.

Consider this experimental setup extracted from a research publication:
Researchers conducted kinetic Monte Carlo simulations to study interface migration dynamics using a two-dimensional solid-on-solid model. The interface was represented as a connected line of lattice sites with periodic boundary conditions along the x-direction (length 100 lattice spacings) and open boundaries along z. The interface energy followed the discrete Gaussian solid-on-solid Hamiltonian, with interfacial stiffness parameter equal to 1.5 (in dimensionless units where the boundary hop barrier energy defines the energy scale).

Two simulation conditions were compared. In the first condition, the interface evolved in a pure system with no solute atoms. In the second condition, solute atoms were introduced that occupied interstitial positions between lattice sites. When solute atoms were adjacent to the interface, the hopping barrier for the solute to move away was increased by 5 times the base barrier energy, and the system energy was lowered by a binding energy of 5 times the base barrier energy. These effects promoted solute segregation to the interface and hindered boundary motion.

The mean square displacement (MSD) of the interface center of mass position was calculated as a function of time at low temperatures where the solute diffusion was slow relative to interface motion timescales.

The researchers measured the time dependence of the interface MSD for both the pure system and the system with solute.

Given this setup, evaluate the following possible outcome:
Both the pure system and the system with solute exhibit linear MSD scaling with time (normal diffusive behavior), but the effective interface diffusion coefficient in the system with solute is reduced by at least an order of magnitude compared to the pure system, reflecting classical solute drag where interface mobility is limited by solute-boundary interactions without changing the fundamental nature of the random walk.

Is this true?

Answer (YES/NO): NO